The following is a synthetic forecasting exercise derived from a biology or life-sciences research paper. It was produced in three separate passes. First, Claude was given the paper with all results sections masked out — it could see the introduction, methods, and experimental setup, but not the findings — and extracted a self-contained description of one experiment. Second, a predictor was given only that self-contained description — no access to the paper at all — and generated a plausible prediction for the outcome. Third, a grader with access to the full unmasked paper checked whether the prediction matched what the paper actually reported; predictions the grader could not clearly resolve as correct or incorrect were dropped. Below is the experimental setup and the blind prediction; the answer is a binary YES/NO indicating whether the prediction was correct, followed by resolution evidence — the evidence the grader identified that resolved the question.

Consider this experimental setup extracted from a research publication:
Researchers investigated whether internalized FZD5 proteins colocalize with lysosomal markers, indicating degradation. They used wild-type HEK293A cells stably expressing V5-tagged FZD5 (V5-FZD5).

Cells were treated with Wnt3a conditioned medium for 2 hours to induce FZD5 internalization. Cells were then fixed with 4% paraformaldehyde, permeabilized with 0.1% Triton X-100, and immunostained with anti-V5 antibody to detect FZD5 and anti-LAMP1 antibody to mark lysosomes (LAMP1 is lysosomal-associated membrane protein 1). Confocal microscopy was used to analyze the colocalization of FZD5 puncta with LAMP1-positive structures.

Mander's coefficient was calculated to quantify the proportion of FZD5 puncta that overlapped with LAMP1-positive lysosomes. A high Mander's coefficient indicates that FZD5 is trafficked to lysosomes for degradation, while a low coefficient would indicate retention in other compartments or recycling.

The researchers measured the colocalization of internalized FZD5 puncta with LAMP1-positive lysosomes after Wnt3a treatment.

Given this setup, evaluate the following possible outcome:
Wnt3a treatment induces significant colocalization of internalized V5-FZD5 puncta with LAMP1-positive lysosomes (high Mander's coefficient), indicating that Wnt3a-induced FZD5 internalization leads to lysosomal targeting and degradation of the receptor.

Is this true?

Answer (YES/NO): YES